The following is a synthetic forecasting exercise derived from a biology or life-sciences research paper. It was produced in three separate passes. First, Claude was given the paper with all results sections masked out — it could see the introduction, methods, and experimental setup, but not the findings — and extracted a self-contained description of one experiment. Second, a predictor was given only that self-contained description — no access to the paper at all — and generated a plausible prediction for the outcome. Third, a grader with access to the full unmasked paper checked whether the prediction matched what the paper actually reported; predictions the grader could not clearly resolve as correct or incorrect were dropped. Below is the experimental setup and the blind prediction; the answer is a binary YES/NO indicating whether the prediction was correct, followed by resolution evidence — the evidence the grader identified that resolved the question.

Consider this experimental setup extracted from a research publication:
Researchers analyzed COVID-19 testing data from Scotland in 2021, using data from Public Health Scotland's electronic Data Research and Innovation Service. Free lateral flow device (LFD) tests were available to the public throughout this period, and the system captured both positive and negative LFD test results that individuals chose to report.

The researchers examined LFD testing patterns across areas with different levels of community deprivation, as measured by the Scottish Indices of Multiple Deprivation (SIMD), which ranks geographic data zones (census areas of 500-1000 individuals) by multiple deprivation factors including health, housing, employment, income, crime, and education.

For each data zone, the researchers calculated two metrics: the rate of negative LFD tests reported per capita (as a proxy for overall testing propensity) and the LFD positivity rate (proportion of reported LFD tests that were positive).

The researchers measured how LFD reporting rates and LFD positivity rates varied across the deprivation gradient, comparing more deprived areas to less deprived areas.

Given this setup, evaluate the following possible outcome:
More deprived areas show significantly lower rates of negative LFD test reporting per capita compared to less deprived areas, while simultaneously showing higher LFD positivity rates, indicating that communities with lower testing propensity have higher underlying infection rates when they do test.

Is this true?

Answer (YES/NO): YES